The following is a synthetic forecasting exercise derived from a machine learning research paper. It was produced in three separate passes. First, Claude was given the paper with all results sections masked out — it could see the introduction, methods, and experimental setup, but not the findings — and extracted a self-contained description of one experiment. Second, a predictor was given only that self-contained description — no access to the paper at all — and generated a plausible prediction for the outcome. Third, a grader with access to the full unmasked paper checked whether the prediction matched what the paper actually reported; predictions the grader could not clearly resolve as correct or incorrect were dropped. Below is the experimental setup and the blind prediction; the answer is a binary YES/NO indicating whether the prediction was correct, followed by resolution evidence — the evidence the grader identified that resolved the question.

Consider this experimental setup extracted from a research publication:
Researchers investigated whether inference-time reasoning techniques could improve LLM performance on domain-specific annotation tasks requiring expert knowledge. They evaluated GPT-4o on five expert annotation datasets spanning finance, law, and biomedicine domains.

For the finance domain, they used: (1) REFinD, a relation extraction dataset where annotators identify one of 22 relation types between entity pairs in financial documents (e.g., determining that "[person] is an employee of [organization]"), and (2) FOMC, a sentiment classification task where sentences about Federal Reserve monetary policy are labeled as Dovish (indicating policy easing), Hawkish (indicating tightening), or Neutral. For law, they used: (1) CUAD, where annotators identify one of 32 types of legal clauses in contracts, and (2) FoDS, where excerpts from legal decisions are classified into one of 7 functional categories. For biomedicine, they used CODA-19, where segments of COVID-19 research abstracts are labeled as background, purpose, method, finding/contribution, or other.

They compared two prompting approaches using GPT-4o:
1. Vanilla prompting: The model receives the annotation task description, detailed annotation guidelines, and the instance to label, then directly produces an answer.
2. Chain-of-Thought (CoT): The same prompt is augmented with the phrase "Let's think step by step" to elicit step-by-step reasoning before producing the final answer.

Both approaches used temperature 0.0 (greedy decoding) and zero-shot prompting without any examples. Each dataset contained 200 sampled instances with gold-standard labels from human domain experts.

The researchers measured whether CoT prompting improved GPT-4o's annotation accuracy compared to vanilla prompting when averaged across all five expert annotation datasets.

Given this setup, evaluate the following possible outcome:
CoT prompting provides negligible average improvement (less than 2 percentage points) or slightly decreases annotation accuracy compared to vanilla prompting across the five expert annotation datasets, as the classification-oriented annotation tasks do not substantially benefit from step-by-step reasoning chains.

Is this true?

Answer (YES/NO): YES